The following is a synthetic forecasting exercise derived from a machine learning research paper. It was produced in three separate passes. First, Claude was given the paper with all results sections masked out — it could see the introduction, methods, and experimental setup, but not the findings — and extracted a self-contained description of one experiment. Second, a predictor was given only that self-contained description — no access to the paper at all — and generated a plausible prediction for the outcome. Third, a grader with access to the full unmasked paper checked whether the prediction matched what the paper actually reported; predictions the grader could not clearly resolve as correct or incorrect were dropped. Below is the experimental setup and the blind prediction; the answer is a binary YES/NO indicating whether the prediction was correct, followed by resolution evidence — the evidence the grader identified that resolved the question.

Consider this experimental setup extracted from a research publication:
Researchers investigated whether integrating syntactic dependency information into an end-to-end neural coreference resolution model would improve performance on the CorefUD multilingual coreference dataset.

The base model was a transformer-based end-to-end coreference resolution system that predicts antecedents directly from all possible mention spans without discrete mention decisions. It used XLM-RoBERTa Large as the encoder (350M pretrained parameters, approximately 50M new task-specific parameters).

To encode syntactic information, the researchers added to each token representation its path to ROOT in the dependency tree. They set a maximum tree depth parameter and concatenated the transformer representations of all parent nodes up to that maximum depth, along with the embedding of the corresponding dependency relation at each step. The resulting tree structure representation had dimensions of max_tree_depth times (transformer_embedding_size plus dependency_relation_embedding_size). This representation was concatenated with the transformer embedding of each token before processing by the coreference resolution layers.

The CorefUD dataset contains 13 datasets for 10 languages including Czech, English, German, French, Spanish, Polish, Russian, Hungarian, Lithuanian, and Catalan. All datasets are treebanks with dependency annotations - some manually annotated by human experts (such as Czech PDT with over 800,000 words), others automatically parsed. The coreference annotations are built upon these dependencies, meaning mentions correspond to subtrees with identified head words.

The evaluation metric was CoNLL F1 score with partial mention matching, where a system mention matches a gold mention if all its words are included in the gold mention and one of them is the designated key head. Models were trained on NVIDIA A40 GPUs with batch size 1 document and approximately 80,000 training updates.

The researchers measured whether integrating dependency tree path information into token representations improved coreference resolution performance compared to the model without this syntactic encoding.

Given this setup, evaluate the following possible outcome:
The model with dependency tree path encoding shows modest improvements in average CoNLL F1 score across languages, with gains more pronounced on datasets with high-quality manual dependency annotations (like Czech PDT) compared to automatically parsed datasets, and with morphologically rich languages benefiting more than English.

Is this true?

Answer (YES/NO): NO